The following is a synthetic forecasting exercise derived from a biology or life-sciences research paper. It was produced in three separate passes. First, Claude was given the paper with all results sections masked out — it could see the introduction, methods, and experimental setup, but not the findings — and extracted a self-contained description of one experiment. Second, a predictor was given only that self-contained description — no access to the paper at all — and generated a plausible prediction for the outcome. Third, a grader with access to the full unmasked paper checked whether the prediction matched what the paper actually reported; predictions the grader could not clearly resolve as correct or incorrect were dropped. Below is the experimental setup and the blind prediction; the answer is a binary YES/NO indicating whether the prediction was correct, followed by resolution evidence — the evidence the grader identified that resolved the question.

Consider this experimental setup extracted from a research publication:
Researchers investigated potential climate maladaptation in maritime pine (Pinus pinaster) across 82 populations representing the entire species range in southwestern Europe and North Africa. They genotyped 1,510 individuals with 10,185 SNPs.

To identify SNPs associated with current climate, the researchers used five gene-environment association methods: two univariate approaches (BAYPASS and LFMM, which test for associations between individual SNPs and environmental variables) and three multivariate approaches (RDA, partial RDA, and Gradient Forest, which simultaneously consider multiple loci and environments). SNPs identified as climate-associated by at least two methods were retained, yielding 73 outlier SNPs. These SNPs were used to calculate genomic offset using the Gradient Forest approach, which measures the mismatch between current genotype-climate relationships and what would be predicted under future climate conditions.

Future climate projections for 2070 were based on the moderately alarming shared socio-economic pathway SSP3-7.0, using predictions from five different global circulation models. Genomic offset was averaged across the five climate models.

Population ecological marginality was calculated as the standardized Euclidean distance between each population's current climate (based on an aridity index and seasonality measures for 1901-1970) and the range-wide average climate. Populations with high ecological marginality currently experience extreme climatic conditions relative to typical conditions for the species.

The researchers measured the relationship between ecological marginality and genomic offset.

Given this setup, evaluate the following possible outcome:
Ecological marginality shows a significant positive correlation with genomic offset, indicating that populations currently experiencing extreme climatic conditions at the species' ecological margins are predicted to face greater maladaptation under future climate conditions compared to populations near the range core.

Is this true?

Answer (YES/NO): YES